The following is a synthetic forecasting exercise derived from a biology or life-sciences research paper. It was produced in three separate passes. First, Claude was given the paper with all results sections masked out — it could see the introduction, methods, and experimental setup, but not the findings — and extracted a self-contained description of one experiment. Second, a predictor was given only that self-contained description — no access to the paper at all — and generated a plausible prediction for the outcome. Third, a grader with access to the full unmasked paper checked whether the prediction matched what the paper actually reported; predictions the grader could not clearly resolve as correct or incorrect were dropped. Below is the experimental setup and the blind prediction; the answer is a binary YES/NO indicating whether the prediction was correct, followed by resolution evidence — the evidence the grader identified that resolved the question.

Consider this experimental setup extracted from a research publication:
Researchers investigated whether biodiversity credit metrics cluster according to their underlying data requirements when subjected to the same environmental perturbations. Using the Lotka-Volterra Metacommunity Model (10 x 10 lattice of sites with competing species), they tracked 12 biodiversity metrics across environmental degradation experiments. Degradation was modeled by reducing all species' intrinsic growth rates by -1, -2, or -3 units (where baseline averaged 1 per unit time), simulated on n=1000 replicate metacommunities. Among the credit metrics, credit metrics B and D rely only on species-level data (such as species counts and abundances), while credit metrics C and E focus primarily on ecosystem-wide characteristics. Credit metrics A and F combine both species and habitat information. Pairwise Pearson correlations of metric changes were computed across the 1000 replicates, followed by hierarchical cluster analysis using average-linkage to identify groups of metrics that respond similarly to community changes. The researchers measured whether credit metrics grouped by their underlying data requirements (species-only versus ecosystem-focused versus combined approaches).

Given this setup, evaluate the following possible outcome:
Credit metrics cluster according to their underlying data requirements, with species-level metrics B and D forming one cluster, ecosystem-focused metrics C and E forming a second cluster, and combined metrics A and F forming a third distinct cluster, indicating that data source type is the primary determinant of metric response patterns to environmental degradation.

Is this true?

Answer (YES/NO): NO